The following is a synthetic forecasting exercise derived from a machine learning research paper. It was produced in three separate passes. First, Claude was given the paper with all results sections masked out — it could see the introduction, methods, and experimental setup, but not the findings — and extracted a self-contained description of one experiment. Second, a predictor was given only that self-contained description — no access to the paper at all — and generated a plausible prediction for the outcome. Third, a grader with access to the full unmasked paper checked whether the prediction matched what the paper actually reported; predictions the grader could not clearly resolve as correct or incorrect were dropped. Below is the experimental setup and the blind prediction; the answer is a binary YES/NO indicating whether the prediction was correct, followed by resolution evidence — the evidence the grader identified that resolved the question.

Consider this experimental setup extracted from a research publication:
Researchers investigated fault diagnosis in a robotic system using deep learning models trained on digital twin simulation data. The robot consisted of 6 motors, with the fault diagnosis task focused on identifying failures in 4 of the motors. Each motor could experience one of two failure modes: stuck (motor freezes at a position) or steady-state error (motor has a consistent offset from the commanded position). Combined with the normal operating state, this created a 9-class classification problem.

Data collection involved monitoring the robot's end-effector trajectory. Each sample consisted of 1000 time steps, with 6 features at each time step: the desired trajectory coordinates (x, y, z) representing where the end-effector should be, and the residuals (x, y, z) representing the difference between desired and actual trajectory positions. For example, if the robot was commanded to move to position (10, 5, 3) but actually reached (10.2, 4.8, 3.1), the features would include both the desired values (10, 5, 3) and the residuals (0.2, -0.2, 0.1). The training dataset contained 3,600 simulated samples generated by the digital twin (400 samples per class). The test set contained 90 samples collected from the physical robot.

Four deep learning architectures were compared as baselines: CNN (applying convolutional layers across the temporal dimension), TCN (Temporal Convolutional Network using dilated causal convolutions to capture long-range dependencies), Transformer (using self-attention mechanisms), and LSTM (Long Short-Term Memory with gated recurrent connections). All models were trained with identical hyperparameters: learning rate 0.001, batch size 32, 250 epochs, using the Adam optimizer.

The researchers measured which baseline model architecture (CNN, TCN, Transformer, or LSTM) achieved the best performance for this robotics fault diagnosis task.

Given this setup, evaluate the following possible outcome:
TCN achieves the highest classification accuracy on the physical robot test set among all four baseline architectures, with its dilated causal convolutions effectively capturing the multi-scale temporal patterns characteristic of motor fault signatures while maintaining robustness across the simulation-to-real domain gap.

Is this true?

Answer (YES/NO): NO